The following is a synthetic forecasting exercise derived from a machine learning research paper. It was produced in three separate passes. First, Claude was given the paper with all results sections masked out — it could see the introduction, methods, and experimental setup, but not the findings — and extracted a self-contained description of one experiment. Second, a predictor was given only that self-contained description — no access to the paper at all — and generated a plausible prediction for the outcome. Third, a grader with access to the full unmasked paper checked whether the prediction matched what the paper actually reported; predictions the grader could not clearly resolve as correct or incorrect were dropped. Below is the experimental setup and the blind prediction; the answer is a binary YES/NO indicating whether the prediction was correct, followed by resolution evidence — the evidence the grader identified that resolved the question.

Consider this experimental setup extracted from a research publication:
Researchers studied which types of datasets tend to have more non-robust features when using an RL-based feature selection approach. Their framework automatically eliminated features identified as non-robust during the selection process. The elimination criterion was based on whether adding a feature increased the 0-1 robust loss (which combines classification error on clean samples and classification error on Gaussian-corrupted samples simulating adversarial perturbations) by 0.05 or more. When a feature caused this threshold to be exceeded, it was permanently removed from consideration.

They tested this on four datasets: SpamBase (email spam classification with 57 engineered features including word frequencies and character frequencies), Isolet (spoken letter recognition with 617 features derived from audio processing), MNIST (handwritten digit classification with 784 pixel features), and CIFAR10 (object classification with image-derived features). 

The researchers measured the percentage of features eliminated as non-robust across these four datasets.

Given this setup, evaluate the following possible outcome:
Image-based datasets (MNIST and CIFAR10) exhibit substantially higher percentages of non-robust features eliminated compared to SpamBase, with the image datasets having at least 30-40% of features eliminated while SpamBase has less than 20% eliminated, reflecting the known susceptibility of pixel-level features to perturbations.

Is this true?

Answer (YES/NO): NO